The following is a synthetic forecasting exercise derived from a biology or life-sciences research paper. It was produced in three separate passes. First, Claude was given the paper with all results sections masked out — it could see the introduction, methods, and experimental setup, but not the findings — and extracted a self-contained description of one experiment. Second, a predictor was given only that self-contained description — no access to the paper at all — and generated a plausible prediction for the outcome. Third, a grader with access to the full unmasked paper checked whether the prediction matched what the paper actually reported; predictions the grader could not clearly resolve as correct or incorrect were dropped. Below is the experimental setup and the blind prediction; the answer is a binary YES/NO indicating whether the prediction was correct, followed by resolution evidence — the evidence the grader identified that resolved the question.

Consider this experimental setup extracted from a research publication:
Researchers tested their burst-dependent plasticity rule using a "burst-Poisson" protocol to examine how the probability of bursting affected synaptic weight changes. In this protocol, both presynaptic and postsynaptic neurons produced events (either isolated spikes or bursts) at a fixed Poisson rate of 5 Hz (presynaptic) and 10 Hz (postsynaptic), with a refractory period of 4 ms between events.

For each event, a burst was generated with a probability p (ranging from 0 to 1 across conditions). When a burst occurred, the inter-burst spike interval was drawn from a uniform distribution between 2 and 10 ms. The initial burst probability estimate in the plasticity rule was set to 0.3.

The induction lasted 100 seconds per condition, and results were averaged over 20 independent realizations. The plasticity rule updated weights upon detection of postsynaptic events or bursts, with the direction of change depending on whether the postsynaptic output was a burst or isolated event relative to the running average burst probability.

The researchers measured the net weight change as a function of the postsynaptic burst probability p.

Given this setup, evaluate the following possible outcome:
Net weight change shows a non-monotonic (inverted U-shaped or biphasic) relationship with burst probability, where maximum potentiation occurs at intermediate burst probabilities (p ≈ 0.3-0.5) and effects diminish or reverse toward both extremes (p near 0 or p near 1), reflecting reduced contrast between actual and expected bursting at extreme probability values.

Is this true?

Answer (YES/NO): NO